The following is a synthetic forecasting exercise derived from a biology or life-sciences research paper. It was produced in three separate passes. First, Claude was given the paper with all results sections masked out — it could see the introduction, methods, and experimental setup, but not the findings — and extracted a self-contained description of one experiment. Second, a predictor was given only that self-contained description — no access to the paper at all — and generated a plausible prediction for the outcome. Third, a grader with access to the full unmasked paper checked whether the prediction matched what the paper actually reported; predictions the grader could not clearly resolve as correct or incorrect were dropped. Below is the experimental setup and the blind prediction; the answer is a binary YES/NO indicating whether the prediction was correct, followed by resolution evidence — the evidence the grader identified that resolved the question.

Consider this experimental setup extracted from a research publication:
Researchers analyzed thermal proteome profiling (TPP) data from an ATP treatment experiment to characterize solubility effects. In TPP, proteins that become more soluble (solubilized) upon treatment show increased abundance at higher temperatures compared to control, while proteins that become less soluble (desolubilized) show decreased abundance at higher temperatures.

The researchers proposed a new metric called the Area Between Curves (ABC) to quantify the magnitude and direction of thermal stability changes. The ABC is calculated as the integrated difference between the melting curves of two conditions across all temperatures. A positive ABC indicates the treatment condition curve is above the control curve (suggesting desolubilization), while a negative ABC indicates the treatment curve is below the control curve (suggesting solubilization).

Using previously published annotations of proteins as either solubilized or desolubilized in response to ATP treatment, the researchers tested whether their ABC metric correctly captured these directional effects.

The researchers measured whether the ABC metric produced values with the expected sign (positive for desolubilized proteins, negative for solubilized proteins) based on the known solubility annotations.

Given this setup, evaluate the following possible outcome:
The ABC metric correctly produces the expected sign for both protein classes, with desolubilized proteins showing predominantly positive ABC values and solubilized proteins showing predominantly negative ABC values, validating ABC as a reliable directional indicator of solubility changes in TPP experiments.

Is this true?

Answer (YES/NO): YES